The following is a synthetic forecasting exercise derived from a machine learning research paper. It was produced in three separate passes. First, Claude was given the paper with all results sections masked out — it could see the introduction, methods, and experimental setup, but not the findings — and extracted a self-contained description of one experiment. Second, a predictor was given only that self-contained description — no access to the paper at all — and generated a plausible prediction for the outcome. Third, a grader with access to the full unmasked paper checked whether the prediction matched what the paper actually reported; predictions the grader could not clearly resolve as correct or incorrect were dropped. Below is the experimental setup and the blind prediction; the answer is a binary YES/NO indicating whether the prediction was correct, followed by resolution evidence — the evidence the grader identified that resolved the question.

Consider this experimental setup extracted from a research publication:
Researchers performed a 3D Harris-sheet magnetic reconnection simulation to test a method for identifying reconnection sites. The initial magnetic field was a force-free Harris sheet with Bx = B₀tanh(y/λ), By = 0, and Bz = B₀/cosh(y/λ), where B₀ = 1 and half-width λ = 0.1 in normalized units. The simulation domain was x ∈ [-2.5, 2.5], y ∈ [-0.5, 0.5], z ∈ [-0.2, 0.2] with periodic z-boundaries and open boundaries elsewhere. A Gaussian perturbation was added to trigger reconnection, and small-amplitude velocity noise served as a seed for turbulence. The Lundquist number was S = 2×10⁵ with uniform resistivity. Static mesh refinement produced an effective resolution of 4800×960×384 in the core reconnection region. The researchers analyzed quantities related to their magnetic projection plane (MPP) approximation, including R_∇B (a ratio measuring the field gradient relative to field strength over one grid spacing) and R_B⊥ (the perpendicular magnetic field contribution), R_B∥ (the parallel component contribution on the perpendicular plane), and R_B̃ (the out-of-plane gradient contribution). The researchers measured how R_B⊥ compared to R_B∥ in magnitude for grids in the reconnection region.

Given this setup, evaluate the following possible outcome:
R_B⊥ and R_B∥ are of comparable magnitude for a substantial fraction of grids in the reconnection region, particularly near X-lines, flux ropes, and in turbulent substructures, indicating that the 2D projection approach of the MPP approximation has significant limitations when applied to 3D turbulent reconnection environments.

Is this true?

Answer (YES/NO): NO